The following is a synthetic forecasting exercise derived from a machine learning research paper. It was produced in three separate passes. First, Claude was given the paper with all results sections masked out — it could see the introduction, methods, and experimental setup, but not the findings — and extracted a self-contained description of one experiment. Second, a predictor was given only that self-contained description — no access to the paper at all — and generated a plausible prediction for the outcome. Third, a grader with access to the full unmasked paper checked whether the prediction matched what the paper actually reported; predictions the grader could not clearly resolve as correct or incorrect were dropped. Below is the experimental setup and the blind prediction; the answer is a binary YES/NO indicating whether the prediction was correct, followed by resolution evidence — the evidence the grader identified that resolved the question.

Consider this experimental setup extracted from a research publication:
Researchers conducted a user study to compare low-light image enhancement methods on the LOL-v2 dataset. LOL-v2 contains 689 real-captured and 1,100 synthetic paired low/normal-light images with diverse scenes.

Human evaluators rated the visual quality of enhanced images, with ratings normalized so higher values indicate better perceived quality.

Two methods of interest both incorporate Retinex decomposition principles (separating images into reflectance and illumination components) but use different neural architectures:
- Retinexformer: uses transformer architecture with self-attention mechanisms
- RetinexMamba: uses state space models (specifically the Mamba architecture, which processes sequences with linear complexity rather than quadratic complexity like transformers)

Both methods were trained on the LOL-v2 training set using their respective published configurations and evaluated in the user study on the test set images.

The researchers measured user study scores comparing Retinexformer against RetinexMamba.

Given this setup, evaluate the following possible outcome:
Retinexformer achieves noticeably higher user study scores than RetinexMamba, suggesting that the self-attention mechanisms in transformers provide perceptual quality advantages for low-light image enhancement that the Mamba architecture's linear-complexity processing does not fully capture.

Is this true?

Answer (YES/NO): NO